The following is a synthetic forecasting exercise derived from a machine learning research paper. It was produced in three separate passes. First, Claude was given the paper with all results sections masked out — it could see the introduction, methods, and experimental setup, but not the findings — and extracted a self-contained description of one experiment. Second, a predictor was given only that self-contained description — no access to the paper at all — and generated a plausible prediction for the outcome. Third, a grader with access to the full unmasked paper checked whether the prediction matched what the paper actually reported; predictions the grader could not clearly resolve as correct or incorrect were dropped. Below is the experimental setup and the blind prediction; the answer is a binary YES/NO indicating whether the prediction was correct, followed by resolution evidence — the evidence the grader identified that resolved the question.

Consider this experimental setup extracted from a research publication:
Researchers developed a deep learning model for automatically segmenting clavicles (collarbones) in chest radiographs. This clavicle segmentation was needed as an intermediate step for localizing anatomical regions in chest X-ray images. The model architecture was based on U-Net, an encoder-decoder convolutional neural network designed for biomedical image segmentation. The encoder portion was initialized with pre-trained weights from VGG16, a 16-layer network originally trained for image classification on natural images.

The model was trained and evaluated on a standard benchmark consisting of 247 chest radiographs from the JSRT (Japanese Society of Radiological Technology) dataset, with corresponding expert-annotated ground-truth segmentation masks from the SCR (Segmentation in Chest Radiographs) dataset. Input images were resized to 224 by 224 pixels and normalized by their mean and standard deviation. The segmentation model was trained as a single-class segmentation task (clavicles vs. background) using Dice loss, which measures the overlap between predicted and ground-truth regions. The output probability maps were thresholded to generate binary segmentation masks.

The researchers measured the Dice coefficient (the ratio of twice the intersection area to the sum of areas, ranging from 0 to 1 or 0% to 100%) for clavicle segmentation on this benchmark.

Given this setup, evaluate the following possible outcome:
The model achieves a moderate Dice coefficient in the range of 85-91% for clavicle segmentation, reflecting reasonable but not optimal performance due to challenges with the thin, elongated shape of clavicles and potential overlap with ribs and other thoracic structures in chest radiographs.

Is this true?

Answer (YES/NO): NO